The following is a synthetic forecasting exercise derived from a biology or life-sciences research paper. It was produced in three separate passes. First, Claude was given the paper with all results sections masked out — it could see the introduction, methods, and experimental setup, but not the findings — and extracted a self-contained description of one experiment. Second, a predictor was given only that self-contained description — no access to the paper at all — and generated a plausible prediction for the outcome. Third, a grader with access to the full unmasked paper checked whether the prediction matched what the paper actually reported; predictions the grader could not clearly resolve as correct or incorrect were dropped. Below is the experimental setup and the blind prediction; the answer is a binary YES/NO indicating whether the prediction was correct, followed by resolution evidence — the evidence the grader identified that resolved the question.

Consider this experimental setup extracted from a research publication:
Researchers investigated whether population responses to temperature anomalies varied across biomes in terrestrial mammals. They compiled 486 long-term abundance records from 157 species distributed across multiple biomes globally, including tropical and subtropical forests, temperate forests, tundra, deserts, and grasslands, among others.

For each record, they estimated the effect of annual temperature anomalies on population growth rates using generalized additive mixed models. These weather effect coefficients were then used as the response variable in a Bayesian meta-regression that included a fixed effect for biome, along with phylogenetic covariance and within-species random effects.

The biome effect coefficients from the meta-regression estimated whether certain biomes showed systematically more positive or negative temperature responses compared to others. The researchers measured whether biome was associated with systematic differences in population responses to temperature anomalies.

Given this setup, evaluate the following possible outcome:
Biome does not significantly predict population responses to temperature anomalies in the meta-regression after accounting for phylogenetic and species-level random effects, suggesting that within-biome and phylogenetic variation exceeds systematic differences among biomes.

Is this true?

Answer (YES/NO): YES